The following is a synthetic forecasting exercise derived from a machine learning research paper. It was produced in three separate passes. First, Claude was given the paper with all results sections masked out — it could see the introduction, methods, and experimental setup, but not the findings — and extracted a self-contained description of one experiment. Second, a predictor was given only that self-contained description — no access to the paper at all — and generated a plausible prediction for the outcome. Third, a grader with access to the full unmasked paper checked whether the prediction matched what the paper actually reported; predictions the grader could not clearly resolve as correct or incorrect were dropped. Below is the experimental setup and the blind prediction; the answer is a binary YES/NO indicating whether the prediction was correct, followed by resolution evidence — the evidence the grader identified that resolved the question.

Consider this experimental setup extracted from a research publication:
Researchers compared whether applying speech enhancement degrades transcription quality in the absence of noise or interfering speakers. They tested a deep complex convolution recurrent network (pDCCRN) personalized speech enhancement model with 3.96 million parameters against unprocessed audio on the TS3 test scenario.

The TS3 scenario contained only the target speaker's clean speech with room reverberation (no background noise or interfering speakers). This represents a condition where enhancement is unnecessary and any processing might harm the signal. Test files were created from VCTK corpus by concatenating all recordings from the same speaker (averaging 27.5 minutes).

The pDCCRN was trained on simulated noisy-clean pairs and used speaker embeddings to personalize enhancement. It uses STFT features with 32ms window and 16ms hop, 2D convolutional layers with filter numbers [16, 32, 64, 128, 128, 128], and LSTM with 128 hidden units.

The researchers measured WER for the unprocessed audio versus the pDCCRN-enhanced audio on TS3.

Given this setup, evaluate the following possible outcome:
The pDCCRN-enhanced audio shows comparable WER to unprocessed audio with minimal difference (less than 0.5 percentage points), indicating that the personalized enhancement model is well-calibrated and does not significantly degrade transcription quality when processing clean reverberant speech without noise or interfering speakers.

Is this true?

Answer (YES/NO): NO